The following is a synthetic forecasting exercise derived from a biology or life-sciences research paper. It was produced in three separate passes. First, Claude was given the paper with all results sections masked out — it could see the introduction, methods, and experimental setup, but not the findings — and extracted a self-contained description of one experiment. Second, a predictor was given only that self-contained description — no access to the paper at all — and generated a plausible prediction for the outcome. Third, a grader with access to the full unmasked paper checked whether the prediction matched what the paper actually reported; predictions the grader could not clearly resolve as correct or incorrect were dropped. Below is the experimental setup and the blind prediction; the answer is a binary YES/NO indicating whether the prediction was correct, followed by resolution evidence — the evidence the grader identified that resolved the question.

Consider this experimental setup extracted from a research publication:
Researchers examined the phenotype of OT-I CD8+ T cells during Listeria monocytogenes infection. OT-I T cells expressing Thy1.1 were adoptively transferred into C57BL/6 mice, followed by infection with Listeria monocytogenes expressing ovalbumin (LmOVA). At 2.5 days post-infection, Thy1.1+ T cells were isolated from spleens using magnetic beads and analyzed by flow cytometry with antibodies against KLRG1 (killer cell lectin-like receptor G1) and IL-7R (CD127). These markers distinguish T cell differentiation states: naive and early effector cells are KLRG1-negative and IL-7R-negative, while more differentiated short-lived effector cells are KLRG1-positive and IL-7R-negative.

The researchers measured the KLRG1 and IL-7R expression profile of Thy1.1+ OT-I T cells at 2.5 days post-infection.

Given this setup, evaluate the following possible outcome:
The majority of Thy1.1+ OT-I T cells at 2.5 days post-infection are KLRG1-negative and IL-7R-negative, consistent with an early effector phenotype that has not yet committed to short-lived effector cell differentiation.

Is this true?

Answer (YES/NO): YES